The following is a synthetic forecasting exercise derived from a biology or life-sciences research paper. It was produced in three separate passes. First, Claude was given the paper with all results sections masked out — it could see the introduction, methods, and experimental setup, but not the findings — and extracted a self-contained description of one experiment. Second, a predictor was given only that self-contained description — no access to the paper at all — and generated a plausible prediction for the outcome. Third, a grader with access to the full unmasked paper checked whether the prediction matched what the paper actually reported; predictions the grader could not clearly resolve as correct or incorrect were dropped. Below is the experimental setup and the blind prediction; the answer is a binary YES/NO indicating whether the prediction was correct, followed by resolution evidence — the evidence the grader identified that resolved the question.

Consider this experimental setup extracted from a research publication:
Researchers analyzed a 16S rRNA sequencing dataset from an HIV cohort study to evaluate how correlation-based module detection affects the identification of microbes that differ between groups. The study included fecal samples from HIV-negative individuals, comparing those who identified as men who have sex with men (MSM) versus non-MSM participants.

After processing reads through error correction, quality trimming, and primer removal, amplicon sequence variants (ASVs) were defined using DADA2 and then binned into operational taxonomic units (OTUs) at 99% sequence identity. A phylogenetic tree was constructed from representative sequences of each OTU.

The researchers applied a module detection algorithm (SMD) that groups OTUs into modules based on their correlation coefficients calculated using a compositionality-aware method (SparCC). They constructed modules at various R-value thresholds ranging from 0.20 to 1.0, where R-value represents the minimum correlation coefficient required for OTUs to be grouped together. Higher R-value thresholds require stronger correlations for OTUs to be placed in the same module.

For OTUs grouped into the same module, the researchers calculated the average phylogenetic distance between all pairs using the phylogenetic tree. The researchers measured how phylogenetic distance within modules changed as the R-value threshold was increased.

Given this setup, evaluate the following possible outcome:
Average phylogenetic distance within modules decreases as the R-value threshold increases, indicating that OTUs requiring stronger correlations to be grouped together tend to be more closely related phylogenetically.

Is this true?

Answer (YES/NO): YES